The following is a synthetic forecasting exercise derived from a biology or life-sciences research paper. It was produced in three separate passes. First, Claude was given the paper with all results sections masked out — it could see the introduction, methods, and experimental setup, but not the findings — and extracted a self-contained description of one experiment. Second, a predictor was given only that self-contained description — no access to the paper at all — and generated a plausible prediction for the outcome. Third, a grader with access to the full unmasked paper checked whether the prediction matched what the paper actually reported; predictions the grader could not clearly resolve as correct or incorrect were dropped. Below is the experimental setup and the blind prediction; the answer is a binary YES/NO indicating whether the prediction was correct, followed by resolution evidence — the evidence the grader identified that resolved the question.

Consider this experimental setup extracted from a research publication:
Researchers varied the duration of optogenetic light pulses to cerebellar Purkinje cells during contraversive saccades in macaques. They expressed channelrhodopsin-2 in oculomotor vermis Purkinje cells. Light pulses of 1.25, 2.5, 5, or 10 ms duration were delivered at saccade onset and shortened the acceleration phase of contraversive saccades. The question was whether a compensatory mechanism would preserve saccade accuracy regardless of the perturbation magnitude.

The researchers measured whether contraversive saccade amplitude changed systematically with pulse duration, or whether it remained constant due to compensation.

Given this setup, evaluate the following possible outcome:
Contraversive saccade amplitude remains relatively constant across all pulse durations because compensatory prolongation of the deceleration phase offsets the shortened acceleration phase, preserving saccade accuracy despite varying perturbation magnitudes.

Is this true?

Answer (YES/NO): YES